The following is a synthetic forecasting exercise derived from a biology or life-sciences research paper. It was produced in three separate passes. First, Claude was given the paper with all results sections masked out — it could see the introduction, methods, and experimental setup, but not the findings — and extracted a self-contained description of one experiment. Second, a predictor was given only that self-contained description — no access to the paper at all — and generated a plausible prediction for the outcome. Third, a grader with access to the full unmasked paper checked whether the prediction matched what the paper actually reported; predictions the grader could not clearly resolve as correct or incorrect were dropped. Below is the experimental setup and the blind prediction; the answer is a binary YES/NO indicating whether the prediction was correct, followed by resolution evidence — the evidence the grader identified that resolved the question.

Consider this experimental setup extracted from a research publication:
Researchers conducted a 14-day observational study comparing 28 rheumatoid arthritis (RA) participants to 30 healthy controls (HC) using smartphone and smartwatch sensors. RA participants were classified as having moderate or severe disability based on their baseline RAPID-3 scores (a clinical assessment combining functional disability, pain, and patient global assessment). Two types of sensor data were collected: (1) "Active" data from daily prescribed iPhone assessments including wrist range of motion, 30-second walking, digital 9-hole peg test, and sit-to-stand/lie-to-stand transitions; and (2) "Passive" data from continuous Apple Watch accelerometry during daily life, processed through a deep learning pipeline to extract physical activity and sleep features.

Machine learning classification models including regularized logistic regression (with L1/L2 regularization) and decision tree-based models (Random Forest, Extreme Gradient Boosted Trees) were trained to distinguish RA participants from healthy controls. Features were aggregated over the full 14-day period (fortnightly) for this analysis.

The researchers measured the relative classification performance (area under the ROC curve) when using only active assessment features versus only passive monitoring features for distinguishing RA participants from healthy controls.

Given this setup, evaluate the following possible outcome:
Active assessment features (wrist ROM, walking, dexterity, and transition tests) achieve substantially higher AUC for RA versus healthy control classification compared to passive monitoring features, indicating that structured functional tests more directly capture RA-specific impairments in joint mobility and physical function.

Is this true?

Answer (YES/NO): NO